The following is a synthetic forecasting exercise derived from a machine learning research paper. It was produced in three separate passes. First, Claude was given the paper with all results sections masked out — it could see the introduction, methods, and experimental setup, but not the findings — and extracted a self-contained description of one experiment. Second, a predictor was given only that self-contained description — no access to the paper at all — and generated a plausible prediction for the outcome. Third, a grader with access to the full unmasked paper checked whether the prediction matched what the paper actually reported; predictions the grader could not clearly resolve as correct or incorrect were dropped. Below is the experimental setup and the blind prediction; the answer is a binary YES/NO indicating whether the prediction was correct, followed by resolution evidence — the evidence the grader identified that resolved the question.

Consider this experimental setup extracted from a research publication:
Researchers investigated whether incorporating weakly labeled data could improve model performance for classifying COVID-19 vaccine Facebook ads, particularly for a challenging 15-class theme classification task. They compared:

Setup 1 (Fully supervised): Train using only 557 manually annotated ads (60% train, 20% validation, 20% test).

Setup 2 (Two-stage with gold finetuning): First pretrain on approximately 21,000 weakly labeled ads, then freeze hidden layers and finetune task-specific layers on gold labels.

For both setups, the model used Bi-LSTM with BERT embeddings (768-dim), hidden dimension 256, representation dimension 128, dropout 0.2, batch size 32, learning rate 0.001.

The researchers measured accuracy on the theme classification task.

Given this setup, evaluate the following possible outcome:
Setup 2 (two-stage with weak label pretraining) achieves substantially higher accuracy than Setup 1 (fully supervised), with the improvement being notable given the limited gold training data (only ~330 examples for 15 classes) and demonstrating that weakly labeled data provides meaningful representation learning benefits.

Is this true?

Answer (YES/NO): YES